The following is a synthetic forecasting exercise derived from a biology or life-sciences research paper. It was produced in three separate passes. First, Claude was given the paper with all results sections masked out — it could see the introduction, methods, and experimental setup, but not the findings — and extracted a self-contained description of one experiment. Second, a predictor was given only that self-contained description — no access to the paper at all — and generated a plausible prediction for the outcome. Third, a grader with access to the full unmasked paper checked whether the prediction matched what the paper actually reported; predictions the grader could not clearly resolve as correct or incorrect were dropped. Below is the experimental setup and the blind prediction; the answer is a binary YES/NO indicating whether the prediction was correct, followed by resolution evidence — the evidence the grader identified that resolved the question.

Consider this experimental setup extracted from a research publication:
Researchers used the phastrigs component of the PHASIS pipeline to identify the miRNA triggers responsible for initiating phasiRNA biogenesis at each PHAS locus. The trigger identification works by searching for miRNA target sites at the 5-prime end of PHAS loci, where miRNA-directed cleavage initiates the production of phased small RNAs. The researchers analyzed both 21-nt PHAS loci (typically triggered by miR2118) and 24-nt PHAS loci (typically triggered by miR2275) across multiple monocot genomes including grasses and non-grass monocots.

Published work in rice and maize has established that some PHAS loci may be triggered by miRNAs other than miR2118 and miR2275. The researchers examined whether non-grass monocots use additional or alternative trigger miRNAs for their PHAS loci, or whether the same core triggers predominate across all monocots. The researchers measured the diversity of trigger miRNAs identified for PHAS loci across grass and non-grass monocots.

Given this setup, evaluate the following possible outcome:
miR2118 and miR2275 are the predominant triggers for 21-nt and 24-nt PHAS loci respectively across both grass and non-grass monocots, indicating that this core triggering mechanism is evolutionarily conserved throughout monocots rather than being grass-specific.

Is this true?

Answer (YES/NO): NO